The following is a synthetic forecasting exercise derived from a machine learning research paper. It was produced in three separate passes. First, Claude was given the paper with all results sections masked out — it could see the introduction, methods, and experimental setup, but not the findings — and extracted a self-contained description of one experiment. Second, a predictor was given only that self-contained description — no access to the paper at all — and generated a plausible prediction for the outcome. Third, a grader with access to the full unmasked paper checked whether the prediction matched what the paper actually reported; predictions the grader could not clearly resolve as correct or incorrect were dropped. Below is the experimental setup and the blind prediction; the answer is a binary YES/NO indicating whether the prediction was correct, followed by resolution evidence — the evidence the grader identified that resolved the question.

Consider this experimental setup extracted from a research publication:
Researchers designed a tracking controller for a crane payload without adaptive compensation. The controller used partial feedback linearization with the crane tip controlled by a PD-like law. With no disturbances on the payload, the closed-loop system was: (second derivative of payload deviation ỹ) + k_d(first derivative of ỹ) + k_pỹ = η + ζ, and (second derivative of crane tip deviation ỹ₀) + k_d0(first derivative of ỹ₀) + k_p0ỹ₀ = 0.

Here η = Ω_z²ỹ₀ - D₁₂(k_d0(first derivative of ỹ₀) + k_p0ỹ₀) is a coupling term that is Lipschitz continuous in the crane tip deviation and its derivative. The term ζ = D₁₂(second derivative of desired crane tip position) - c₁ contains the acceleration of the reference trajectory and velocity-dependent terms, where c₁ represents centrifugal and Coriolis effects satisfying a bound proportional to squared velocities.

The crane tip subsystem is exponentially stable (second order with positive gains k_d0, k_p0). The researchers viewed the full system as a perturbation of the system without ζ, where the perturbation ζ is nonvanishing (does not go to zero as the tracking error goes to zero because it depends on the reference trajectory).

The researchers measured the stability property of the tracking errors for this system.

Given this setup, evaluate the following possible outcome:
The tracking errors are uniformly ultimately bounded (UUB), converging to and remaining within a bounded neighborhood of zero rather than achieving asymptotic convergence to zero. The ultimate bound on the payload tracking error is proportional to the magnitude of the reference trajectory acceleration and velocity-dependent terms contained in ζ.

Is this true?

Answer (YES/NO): YES